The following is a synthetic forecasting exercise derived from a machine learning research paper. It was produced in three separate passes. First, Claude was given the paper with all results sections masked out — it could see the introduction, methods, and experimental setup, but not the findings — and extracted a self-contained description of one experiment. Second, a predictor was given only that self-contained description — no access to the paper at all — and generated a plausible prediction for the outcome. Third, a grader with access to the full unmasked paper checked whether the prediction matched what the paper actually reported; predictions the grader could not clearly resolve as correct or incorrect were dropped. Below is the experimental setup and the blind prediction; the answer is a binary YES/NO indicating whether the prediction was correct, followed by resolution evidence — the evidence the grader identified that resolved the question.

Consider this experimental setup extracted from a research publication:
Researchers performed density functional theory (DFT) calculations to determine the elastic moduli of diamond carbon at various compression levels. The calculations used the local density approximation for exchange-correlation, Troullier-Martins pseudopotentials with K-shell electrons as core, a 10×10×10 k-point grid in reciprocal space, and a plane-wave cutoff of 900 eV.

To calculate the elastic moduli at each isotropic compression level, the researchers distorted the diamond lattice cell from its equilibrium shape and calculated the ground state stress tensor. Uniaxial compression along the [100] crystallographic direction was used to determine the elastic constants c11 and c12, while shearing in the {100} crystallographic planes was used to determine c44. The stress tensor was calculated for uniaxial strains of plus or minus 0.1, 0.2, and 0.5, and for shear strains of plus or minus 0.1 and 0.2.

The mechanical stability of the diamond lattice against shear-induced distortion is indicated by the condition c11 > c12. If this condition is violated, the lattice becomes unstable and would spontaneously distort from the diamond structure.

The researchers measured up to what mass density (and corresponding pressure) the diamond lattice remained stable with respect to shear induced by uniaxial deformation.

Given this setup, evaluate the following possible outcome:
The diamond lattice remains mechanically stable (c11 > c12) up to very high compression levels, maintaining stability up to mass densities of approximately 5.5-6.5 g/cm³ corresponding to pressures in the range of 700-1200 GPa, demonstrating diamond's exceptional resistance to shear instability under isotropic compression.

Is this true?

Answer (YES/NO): NO